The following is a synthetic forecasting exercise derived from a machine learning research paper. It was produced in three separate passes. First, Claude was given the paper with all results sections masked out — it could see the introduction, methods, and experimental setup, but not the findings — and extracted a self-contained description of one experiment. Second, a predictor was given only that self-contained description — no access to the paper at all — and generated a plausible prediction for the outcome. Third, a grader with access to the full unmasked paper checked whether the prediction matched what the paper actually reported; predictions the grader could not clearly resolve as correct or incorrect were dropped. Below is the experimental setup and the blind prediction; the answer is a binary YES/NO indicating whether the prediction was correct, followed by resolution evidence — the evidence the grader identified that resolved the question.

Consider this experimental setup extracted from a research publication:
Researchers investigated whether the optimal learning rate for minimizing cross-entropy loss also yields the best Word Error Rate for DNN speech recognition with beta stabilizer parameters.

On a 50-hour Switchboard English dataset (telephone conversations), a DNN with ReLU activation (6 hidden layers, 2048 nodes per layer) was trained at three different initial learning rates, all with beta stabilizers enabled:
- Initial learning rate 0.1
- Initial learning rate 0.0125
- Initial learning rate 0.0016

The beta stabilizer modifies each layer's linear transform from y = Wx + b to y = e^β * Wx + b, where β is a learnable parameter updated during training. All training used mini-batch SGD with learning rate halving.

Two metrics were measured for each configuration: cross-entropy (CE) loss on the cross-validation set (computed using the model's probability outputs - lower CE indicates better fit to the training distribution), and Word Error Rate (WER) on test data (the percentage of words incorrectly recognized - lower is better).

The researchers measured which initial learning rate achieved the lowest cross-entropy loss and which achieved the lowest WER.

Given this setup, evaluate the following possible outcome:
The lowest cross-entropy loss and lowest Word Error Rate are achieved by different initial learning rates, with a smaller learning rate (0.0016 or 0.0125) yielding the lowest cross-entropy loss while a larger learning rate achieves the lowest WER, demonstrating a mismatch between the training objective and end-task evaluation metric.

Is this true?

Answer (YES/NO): YES